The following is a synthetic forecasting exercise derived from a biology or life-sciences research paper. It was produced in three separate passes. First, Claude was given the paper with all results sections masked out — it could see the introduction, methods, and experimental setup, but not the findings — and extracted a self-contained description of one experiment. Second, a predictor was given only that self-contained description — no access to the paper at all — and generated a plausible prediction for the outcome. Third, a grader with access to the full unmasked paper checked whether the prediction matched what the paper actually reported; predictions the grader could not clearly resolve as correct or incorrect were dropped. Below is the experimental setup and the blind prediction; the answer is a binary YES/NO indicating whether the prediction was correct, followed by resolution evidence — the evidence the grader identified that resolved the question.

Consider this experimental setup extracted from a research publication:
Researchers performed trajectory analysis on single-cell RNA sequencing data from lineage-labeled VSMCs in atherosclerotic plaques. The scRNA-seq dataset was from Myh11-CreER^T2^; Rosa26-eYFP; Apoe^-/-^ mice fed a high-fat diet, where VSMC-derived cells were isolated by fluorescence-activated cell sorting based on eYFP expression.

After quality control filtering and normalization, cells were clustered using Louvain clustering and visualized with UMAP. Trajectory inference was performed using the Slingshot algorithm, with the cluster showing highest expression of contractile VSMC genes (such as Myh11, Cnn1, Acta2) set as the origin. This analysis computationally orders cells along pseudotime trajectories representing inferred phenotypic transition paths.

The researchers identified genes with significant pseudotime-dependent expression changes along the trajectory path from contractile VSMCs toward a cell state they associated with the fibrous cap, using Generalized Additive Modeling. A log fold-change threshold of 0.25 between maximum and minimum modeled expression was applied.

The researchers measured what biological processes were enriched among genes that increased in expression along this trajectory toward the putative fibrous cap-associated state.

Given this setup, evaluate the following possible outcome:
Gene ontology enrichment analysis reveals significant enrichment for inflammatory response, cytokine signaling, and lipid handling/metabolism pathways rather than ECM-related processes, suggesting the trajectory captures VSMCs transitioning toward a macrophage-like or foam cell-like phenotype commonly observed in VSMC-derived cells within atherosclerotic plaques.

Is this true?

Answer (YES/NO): NO